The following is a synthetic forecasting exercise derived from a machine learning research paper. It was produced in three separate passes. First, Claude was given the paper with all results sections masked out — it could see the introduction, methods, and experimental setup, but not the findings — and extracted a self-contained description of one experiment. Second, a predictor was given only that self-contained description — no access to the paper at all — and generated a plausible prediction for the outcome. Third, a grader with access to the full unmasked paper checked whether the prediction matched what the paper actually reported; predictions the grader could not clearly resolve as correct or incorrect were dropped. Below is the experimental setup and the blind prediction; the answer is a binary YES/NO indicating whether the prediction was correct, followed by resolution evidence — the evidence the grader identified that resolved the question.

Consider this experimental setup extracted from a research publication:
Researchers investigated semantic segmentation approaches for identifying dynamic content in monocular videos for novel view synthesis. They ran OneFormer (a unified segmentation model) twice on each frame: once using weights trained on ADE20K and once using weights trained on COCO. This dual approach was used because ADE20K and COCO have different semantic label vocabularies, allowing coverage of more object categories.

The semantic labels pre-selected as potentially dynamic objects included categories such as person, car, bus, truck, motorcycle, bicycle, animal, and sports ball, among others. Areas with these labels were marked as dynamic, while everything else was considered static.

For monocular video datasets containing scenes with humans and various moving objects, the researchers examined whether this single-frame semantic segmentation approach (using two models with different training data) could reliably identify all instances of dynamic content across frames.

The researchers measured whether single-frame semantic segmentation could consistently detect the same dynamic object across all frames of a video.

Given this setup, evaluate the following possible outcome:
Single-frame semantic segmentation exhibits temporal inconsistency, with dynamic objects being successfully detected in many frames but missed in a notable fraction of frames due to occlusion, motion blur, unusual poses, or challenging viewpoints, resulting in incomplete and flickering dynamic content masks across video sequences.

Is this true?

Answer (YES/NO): YES